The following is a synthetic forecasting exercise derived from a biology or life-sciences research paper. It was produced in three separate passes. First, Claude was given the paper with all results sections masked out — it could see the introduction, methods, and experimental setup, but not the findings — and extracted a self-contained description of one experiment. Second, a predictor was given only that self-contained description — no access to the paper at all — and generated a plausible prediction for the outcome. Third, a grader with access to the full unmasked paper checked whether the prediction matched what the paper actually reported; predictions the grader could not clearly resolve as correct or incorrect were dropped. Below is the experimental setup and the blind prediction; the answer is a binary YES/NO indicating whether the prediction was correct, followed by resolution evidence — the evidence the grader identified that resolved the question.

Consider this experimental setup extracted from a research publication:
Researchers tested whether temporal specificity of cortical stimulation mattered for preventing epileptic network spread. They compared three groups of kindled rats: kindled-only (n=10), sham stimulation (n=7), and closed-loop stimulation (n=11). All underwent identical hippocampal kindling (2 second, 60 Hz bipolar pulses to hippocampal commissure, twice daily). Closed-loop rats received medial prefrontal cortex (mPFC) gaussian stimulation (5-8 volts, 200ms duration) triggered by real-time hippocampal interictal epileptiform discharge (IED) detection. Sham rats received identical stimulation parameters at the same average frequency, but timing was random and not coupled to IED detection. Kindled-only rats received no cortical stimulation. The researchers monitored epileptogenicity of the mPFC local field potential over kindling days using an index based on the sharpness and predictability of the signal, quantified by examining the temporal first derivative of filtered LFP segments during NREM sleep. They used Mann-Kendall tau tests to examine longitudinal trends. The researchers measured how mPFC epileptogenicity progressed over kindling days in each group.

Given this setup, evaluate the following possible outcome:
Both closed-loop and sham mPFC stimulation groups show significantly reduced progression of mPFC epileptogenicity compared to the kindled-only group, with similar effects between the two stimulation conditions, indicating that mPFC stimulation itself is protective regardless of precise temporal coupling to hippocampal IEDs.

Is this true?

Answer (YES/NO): NO